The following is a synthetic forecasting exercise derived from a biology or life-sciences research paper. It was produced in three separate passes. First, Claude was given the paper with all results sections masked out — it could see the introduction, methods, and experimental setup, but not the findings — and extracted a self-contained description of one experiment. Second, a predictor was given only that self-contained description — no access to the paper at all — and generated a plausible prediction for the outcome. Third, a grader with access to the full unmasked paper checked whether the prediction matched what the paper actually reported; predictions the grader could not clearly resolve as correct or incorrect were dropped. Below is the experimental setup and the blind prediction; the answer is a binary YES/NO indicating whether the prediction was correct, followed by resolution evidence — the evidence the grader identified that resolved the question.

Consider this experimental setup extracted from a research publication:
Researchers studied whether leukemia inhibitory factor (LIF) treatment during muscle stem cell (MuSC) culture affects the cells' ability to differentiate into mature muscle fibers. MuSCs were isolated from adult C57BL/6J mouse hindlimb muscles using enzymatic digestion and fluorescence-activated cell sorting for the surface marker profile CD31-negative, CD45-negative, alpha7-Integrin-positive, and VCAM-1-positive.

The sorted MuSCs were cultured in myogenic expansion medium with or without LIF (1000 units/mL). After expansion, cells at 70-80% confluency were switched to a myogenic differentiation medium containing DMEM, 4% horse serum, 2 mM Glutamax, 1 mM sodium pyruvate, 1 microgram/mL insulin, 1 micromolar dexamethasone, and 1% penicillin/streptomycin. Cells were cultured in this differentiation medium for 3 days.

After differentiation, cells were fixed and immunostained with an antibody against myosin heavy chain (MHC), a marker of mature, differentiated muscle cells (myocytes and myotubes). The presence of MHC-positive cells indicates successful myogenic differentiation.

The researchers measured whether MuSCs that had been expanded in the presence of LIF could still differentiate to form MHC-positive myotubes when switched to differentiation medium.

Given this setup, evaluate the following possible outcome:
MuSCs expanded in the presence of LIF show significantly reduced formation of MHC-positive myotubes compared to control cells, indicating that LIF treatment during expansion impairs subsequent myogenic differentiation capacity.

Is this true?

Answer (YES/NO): NO